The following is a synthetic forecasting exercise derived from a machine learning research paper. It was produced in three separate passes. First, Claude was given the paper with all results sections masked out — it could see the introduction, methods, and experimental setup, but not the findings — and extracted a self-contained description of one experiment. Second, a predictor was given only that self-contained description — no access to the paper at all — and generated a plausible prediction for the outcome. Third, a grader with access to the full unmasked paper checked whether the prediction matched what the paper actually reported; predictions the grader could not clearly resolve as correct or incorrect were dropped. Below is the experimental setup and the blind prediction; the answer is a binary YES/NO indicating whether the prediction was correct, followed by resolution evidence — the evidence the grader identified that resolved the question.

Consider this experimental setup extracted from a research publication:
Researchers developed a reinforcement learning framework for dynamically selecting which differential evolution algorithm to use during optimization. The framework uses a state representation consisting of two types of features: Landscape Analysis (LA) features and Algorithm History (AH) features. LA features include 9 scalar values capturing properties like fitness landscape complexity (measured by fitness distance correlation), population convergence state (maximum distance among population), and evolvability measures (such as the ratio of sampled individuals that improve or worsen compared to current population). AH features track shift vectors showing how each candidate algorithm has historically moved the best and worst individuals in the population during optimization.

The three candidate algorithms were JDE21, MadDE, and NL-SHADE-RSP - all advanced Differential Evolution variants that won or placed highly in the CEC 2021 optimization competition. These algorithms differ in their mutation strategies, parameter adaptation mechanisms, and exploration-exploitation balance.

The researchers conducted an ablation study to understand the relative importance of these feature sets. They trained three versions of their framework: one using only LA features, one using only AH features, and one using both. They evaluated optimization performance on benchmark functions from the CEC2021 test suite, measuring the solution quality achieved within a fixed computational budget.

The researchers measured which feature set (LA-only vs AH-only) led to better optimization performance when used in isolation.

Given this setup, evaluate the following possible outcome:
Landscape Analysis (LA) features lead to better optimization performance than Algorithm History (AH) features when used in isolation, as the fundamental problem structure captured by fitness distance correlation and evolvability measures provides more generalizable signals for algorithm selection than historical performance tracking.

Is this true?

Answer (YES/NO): YES